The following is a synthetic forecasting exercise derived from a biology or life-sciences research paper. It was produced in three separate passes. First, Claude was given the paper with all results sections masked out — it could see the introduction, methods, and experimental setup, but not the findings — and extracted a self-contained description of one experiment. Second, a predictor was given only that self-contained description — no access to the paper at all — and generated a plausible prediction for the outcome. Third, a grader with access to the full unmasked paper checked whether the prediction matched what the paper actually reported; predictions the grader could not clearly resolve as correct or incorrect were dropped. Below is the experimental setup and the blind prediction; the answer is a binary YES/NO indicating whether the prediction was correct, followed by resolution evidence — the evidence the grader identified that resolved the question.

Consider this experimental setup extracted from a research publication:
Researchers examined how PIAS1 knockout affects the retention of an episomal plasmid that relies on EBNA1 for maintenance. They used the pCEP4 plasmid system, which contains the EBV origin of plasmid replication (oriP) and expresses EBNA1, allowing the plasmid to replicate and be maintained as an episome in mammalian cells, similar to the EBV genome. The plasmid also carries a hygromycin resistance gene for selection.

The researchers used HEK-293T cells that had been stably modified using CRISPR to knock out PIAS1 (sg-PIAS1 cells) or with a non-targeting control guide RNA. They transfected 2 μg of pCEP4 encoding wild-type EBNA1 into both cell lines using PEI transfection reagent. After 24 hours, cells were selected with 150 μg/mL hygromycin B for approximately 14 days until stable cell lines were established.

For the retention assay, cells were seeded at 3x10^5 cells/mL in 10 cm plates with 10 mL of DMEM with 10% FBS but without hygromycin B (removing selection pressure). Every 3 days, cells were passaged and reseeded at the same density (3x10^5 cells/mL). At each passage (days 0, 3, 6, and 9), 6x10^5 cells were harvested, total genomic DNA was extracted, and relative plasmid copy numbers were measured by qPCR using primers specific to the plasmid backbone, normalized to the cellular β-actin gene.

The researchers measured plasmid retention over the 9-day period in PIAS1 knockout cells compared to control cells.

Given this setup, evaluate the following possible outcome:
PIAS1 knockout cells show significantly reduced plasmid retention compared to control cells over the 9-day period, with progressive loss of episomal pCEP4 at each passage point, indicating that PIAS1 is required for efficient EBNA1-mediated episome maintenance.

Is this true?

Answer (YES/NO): YES